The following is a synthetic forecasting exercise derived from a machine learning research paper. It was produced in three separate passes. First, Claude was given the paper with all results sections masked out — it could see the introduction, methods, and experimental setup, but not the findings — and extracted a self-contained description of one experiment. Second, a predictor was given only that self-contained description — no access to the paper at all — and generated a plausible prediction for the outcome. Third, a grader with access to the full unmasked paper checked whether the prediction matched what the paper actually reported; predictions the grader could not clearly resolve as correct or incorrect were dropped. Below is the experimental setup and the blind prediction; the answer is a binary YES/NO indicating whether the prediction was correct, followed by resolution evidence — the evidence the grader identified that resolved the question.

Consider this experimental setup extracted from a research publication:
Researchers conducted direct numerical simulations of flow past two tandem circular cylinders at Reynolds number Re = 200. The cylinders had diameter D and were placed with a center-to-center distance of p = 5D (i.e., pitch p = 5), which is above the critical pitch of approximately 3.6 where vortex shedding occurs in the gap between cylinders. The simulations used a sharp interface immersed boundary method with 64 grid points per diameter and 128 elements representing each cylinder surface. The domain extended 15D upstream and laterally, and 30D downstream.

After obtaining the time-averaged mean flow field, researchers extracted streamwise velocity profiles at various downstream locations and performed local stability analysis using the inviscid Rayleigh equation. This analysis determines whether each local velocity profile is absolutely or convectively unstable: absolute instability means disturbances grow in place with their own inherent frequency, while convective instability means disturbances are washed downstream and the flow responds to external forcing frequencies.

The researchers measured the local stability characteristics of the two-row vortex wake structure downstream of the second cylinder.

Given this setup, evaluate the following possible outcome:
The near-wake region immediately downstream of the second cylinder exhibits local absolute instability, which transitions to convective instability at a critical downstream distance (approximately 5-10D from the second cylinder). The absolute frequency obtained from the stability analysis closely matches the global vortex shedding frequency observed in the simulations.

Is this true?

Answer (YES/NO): NO